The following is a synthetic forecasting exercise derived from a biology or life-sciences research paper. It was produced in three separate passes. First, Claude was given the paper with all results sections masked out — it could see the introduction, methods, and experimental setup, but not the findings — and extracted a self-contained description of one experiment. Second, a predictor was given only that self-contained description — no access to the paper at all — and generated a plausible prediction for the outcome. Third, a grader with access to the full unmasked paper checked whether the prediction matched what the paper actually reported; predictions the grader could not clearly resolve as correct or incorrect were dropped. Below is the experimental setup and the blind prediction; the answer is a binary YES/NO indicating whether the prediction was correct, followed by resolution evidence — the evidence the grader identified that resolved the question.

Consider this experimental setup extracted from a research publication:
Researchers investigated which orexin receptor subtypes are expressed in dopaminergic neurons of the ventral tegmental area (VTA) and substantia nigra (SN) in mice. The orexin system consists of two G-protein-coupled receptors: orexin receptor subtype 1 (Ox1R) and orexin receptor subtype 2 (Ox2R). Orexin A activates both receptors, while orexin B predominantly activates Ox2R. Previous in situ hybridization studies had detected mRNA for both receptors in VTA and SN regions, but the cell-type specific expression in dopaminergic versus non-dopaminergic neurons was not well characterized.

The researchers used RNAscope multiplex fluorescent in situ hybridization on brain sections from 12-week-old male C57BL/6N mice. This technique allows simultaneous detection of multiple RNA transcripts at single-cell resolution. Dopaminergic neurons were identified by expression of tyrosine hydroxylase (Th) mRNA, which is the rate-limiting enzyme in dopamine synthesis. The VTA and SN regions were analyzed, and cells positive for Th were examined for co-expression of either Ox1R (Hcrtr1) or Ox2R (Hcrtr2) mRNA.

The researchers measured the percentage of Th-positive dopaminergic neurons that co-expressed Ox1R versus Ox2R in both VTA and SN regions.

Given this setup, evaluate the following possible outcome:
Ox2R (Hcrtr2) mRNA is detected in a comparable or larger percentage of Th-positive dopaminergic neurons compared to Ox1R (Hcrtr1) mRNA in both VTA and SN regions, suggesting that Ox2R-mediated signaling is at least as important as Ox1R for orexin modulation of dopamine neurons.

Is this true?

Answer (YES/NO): NO